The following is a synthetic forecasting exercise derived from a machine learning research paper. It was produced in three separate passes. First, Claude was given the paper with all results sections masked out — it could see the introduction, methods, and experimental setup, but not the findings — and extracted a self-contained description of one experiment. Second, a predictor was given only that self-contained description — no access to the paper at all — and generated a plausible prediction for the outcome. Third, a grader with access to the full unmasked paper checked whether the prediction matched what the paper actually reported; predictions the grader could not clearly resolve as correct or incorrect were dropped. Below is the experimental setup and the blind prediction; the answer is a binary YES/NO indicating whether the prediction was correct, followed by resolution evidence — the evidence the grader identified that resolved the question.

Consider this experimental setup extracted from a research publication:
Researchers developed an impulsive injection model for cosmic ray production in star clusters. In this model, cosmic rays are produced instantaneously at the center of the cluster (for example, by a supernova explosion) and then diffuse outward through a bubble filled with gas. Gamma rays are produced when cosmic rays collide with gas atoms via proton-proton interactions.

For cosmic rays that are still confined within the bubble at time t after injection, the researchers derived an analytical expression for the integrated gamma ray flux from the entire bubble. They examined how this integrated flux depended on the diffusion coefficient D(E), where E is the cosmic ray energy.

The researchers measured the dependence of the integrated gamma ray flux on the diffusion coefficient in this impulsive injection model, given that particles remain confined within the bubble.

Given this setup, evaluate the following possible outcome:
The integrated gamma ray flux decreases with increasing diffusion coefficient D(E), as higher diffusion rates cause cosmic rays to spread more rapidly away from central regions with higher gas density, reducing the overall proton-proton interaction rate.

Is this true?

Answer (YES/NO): NO